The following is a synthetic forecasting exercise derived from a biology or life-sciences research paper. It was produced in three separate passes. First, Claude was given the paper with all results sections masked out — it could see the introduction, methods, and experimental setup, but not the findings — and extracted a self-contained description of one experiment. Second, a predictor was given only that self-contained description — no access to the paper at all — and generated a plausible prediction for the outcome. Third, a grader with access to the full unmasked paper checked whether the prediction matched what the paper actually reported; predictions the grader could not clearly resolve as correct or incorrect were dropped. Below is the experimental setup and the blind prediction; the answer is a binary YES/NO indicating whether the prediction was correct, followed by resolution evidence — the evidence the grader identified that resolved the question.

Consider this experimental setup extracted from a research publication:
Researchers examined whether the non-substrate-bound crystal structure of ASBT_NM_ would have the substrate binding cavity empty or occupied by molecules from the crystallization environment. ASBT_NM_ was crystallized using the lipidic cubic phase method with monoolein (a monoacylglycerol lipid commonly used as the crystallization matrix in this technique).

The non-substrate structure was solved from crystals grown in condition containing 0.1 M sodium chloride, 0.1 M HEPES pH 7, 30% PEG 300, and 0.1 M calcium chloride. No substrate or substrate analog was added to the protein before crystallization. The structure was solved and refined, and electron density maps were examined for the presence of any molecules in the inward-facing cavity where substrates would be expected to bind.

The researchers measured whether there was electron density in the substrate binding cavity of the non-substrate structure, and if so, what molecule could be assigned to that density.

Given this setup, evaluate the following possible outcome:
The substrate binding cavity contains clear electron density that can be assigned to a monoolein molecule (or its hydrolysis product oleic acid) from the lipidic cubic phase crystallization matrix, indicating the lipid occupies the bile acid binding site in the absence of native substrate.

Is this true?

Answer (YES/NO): YES